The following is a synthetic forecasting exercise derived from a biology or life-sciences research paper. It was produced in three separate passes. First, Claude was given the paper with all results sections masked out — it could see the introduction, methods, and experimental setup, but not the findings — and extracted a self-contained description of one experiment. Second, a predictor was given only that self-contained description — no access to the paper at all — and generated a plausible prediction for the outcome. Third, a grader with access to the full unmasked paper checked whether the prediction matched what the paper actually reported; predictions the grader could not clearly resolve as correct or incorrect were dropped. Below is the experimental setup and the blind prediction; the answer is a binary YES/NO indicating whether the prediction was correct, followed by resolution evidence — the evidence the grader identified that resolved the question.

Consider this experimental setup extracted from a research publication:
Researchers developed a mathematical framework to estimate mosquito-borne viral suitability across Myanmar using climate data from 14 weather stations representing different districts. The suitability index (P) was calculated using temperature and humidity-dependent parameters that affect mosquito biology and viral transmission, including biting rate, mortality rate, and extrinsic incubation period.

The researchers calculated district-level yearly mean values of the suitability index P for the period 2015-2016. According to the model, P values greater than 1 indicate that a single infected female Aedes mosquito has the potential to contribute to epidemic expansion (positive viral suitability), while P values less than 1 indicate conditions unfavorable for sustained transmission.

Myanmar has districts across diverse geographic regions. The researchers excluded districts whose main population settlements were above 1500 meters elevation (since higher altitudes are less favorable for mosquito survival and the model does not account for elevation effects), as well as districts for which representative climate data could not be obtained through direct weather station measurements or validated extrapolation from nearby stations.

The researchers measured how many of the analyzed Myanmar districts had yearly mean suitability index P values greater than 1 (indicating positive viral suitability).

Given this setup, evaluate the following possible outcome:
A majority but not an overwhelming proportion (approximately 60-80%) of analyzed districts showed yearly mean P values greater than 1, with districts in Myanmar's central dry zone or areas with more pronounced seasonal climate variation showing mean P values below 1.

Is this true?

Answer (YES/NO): NO